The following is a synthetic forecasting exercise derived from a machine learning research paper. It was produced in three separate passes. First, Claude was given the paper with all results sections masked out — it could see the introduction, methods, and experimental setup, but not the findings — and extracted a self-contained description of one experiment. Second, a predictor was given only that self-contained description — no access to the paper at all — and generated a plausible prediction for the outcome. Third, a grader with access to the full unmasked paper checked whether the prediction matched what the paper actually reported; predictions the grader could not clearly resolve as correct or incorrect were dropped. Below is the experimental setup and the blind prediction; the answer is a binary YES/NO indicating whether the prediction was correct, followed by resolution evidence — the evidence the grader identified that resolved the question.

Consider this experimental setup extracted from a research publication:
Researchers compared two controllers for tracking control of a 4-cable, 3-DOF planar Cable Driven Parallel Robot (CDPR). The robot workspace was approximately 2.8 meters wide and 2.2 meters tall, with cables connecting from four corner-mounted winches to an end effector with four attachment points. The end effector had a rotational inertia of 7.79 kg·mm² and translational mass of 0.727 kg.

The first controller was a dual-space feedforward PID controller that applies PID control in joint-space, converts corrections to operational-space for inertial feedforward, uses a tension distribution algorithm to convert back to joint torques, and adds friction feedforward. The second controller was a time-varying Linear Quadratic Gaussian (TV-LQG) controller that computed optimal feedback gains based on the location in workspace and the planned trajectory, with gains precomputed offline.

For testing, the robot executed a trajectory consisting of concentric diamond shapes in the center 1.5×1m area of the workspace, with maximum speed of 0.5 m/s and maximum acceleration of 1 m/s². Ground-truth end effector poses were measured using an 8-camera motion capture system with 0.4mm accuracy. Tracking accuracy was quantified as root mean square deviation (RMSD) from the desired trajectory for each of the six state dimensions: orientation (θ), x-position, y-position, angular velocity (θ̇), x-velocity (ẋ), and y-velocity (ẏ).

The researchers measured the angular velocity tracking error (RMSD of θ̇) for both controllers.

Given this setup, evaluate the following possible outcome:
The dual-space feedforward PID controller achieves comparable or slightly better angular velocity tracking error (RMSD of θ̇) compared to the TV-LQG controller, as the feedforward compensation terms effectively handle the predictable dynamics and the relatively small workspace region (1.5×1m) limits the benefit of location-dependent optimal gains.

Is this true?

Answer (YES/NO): NO